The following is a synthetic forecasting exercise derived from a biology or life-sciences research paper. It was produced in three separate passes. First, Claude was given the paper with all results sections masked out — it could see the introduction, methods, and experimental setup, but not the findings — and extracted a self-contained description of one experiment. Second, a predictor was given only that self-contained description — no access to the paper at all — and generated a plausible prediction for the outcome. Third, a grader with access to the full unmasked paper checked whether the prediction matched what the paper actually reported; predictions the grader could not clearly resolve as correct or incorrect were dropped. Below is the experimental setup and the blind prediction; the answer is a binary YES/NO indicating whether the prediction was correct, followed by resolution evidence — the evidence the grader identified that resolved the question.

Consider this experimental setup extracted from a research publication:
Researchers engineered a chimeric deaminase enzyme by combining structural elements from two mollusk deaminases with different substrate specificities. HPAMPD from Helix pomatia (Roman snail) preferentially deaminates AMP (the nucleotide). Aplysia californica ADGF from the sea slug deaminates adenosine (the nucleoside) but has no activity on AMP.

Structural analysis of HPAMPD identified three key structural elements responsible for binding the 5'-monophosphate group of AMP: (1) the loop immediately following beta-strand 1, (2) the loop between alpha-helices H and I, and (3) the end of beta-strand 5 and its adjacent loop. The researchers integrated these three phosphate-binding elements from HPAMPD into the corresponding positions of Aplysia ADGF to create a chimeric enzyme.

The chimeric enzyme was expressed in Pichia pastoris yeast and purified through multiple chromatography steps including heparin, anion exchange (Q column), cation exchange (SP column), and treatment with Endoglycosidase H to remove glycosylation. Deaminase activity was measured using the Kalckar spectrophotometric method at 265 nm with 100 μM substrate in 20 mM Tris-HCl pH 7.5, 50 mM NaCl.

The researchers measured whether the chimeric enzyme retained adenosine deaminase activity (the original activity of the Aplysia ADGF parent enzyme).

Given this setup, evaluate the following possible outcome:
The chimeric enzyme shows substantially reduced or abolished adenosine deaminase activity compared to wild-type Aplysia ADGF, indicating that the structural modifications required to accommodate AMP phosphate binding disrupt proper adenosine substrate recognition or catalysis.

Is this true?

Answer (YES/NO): NO